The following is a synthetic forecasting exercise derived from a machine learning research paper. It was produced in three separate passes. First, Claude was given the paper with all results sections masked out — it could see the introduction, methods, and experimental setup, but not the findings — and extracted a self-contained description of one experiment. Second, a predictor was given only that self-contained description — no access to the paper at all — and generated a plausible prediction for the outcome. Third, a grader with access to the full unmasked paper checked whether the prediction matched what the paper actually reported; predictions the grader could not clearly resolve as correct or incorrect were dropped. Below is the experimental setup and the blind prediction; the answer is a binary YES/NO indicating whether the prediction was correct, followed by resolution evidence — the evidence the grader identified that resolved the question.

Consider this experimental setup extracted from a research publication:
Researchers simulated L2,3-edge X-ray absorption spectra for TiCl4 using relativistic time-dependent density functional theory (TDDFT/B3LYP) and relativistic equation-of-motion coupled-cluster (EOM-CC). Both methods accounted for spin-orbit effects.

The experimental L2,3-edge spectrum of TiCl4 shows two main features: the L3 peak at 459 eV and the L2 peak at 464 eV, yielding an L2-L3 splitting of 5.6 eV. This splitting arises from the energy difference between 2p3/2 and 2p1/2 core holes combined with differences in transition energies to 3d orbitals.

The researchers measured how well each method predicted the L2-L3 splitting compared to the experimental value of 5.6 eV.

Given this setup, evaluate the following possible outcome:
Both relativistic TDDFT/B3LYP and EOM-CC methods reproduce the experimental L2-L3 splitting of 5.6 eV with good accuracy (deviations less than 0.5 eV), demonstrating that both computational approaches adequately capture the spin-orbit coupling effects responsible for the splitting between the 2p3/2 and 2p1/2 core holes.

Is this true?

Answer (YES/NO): NO